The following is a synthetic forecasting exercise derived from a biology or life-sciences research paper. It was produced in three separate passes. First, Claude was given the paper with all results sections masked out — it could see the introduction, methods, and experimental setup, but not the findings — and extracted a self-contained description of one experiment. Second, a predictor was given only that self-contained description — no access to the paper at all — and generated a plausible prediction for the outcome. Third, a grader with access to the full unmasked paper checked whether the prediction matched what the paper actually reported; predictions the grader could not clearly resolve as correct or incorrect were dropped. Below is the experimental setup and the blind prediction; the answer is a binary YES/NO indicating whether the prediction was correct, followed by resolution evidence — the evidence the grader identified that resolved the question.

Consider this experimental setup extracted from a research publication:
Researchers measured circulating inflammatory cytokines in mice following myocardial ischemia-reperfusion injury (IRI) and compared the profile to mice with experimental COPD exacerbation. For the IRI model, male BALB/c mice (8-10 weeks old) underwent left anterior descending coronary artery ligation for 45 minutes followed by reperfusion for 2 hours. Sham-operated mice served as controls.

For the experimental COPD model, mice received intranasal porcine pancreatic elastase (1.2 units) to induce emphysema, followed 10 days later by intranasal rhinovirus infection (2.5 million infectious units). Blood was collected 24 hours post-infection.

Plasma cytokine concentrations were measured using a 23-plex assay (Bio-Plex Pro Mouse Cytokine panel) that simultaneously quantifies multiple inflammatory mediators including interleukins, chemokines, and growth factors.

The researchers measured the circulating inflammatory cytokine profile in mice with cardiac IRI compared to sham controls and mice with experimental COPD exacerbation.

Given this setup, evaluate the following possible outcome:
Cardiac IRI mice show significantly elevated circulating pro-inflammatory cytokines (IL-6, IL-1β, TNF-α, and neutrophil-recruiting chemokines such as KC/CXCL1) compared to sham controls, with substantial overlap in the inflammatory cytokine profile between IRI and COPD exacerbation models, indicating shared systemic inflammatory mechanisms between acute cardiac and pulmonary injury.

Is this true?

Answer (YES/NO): NO